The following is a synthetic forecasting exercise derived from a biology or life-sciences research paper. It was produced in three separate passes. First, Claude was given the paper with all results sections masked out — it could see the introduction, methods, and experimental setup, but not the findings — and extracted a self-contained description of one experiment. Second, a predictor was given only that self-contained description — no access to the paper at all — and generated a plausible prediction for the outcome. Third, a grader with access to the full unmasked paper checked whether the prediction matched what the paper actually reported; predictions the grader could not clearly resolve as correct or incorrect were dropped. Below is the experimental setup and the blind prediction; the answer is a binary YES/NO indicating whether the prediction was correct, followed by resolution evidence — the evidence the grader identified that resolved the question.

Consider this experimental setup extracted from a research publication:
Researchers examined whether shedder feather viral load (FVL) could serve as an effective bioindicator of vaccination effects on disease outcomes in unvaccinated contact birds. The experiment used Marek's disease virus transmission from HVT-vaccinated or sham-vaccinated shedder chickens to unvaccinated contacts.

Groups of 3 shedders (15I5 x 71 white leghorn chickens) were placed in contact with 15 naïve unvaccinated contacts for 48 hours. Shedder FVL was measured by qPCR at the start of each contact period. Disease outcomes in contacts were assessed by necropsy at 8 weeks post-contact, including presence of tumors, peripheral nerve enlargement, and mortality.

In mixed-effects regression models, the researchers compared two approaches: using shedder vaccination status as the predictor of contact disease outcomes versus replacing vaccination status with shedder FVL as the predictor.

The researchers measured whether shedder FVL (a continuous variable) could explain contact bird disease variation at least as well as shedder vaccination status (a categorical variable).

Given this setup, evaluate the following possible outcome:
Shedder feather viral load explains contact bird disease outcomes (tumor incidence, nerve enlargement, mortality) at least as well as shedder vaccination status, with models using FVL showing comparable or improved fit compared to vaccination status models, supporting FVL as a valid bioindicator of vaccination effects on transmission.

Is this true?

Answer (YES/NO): NO